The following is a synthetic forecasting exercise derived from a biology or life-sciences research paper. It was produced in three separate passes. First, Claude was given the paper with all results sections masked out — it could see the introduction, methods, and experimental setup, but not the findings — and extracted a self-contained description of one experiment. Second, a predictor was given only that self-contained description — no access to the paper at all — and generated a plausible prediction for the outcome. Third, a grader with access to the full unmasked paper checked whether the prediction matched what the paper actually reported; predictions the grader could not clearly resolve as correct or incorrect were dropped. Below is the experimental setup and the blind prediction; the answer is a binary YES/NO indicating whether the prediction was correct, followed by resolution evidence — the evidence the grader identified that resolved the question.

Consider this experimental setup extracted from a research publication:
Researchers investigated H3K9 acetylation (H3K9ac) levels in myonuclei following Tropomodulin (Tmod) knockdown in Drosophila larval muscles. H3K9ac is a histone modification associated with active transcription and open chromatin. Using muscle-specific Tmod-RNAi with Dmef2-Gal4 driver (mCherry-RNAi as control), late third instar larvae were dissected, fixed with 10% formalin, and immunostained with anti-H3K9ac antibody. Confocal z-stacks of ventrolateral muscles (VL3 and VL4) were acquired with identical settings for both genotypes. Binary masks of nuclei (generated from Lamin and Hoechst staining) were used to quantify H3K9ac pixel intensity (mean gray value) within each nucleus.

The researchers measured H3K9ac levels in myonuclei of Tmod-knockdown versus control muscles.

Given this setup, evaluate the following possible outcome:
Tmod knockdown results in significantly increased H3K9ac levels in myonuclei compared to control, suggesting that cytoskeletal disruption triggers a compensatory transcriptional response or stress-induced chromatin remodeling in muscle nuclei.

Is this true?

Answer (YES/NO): NO